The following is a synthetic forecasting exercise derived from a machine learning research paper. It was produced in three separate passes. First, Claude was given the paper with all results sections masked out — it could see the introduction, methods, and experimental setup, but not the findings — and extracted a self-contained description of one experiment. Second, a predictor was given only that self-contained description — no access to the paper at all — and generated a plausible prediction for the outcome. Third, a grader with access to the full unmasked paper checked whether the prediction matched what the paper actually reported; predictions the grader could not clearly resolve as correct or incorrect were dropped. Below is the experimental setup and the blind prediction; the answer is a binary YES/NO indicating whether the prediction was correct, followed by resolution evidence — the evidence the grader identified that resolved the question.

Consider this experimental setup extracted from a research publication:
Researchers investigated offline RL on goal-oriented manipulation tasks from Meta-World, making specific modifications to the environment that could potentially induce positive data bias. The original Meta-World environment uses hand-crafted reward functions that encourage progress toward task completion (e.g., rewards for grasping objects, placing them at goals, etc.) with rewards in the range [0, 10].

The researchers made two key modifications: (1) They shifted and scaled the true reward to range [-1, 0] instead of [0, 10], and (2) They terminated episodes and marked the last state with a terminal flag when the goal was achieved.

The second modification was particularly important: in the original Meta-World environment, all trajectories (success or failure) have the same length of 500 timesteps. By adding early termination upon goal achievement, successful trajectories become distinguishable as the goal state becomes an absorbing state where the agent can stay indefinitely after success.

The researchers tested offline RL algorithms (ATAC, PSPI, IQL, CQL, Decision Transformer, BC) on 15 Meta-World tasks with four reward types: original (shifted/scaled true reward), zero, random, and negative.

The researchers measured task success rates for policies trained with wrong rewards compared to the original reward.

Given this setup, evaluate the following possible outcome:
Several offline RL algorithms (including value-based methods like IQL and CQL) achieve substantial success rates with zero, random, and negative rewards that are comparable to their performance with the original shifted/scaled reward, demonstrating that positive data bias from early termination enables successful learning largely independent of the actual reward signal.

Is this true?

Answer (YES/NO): NO